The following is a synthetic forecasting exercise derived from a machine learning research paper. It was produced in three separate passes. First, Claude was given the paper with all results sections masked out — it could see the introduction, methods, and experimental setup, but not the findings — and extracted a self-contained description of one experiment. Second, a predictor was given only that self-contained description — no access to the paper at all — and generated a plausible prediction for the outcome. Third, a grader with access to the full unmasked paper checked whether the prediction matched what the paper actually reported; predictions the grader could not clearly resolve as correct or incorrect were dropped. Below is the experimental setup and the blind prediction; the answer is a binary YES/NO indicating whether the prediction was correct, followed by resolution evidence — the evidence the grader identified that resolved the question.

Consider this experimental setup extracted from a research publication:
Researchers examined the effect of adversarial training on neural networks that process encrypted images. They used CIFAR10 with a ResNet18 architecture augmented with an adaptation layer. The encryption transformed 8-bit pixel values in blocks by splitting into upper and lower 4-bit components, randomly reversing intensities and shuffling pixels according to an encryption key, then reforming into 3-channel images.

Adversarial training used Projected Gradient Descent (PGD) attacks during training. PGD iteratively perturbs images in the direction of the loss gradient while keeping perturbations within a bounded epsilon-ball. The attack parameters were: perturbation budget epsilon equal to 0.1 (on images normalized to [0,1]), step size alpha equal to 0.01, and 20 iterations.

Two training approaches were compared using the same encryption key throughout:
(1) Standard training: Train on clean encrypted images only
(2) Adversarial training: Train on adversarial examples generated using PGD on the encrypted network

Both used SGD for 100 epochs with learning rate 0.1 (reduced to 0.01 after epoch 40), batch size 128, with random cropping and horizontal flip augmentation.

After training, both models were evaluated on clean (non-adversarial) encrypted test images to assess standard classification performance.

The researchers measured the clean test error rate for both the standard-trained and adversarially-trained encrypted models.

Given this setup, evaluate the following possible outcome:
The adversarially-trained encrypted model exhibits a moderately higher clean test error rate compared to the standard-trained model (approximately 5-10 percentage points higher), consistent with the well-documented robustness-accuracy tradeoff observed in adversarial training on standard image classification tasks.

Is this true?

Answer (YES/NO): NO